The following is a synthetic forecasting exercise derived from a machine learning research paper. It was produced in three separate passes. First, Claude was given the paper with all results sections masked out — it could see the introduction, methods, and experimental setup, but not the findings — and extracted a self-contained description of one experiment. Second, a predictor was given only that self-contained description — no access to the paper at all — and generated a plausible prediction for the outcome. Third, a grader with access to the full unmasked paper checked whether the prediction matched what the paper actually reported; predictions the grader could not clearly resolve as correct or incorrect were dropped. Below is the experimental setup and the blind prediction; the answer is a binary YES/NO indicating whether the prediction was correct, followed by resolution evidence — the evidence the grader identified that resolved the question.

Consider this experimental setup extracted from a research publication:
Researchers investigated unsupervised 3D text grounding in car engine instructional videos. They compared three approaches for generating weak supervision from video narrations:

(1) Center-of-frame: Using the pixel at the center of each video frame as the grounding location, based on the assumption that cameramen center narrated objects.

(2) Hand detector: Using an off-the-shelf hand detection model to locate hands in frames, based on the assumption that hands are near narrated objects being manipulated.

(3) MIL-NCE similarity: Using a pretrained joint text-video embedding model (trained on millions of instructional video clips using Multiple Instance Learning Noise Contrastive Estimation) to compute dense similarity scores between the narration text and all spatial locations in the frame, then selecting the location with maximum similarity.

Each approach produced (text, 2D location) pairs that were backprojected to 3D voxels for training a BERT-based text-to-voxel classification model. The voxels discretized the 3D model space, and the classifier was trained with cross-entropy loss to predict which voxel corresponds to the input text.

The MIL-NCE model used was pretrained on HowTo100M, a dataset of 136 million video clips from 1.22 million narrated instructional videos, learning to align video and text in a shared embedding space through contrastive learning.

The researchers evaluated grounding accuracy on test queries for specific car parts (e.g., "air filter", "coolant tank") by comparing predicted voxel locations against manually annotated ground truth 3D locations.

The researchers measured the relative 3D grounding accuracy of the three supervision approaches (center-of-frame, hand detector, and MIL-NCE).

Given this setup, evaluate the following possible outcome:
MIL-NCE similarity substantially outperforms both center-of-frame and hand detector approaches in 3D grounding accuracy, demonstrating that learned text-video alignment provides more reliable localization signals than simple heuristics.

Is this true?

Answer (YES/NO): NO